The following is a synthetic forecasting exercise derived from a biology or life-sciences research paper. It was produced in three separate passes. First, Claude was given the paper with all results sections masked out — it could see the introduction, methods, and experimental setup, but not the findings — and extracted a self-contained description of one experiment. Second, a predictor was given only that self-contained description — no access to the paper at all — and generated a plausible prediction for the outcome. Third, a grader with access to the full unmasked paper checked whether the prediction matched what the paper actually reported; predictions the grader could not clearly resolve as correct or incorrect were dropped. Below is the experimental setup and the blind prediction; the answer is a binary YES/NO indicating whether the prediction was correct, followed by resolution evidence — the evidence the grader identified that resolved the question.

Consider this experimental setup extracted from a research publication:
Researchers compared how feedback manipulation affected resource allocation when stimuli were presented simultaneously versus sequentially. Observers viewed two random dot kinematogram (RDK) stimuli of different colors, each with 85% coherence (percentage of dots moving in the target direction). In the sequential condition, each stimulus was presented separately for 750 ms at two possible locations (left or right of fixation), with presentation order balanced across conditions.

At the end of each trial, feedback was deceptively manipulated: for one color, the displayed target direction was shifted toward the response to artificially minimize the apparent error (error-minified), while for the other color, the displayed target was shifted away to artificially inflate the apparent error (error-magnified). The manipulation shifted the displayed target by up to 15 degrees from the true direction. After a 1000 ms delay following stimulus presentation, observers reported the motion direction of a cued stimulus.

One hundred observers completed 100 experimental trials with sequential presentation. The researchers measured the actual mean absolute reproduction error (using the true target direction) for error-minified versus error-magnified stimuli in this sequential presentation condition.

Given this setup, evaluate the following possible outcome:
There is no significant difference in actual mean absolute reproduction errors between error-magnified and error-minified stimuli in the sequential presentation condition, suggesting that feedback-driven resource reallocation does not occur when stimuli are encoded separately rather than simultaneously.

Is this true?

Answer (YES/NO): YES